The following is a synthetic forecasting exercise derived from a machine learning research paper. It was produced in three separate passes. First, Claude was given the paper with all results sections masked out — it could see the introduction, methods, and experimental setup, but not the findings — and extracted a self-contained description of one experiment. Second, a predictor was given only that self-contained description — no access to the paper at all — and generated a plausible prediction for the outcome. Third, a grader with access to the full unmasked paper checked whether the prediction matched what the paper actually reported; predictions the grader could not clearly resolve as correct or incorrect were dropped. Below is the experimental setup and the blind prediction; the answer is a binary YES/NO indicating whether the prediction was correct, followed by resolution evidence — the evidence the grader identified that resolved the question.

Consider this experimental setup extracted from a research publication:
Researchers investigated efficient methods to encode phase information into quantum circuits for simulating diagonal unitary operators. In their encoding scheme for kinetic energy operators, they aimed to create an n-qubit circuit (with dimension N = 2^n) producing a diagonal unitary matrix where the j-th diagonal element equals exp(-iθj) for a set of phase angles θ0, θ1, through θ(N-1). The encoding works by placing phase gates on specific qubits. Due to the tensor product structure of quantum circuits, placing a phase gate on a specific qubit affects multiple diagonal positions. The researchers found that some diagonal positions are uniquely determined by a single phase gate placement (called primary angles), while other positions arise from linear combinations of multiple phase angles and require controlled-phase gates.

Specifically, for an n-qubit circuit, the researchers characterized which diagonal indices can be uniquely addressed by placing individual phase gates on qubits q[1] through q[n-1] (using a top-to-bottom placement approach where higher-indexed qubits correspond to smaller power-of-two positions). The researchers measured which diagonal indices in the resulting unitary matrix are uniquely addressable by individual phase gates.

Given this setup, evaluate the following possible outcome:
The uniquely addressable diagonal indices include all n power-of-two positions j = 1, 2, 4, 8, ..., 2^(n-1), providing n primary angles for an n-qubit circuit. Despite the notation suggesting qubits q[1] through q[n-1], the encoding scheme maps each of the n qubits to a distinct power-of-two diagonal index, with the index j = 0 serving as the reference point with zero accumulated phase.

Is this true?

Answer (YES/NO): NO